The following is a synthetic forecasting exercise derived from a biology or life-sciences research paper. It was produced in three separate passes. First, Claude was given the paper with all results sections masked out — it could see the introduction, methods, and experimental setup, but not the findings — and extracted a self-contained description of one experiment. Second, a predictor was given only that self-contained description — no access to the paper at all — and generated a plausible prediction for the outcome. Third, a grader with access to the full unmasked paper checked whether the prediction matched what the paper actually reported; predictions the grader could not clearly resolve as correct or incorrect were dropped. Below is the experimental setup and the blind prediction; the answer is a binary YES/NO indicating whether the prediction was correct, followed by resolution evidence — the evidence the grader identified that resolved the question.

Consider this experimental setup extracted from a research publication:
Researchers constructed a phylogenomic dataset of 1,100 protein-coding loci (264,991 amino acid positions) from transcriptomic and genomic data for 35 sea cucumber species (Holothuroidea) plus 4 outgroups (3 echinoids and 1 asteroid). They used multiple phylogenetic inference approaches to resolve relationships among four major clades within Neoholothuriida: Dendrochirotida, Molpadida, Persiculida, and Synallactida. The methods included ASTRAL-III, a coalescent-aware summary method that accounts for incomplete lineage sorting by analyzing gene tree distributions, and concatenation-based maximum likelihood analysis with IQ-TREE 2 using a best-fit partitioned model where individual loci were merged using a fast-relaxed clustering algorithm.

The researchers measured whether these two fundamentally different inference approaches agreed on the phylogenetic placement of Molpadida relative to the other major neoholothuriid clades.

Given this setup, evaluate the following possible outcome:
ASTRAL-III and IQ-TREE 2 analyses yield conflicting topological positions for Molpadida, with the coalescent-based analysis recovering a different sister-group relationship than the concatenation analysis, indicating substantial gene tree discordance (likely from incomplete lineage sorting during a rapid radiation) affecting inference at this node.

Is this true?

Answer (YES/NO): YES